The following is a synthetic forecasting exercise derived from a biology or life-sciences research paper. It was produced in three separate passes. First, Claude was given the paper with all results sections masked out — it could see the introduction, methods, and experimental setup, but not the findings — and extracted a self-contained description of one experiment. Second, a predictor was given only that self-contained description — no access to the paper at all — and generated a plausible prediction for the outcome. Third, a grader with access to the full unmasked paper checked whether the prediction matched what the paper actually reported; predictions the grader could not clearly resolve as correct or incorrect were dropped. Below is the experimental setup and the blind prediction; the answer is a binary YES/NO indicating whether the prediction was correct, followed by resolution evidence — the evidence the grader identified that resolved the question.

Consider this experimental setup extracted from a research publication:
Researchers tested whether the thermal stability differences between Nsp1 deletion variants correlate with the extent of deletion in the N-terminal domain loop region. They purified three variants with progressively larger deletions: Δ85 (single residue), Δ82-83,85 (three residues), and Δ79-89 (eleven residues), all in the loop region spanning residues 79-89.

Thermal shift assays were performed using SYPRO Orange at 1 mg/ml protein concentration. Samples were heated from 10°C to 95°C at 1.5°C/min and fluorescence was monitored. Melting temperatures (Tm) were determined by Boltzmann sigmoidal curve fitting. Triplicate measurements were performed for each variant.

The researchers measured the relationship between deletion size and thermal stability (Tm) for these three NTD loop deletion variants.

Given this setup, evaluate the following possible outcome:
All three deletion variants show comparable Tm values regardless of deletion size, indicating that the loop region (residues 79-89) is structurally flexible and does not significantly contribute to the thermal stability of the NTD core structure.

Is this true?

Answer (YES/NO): NO